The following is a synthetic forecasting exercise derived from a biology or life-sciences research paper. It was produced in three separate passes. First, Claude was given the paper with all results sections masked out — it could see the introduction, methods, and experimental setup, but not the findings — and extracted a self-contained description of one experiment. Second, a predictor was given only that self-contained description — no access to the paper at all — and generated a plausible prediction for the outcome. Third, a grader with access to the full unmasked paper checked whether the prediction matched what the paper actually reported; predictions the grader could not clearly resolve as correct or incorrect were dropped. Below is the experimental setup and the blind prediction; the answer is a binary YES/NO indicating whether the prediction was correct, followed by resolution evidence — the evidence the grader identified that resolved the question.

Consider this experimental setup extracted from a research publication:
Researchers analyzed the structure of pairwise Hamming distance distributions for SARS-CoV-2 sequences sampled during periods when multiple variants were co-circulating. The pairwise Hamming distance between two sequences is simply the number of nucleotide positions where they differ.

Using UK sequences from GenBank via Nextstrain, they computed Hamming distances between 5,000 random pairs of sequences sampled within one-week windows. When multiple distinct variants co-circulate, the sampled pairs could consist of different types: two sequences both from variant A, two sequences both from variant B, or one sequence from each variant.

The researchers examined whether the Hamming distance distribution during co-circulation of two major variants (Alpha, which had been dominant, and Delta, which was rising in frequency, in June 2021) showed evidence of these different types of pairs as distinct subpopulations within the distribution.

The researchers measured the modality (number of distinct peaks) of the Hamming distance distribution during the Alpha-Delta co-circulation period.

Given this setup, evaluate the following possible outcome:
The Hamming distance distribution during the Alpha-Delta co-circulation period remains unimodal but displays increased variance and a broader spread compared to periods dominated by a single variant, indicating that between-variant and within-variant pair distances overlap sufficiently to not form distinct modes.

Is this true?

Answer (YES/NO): NO